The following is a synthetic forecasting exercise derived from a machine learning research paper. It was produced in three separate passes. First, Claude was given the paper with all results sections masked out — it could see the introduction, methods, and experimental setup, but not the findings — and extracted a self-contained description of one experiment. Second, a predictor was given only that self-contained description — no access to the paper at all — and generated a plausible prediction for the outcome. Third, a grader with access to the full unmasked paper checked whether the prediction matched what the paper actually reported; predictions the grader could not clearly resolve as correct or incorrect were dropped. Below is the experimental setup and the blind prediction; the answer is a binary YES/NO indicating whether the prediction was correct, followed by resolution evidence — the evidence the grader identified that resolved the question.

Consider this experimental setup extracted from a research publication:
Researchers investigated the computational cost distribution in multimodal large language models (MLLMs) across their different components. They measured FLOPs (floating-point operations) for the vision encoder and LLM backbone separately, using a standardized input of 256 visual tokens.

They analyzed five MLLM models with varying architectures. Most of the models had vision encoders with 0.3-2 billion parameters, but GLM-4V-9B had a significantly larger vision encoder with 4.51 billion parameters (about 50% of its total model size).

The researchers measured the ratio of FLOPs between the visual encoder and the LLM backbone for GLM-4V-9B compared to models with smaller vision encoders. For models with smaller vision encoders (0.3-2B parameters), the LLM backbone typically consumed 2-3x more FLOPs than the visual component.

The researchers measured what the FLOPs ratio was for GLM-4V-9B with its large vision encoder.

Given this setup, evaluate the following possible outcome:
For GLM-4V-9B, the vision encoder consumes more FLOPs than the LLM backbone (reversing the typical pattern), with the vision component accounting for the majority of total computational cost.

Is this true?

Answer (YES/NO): YES